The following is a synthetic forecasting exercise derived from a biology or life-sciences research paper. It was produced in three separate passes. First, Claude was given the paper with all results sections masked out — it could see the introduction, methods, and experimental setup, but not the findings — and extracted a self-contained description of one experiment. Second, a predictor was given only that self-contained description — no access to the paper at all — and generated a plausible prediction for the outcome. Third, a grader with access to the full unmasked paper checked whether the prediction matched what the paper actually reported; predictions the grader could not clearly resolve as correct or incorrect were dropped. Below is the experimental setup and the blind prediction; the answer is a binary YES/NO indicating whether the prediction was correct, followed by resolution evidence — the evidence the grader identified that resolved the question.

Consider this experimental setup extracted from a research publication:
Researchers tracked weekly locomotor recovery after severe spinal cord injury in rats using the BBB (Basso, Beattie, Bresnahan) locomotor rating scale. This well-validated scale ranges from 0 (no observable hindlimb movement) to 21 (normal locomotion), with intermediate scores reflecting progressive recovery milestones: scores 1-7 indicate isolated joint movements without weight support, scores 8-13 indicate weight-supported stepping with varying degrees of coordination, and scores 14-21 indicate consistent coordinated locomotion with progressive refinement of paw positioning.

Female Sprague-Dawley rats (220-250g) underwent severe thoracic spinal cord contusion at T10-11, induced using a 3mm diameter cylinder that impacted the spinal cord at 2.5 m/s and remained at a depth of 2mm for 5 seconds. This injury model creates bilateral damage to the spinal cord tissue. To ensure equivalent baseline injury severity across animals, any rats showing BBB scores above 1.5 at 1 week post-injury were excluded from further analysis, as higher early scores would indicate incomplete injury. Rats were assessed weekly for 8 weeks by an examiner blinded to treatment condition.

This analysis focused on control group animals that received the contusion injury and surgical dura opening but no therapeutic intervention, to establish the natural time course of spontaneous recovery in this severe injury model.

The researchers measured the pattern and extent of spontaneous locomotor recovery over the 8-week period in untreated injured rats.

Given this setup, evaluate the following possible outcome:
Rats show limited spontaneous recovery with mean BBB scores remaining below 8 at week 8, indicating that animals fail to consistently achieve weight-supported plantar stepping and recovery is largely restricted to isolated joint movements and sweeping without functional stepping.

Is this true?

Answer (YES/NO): YES